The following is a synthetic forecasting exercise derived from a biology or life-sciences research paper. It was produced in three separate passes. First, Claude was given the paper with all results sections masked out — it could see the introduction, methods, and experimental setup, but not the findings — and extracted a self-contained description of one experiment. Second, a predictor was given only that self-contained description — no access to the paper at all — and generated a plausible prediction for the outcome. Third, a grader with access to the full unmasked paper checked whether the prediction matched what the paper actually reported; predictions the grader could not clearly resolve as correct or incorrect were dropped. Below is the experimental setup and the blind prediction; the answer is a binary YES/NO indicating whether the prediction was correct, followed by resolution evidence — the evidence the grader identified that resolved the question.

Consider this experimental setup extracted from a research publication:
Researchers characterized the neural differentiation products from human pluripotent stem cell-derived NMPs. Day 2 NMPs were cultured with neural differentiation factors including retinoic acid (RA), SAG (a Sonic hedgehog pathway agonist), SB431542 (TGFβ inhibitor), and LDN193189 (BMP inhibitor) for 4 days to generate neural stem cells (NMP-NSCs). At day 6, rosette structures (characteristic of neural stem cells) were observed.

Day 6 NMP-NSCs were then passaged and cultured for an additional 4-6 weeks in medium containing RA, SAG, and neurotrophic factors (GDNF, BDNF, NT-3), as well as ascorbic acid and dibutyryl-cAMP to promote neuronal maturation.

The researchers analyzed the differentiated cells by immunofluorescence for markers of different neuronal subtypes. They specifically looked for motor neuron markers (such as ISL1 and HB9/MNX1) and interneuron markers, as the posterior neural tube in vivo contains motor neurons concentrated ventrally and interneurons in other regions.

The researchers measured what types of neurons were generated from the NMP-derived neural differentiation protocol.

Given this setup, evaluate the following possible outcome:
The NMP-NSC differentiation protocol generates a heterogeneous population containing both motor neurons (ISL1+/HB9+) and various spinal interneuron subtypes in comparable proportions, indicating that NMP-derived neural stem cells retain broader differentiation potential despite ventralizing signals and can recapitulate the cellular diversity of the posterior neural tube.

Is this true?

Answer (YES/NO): NO